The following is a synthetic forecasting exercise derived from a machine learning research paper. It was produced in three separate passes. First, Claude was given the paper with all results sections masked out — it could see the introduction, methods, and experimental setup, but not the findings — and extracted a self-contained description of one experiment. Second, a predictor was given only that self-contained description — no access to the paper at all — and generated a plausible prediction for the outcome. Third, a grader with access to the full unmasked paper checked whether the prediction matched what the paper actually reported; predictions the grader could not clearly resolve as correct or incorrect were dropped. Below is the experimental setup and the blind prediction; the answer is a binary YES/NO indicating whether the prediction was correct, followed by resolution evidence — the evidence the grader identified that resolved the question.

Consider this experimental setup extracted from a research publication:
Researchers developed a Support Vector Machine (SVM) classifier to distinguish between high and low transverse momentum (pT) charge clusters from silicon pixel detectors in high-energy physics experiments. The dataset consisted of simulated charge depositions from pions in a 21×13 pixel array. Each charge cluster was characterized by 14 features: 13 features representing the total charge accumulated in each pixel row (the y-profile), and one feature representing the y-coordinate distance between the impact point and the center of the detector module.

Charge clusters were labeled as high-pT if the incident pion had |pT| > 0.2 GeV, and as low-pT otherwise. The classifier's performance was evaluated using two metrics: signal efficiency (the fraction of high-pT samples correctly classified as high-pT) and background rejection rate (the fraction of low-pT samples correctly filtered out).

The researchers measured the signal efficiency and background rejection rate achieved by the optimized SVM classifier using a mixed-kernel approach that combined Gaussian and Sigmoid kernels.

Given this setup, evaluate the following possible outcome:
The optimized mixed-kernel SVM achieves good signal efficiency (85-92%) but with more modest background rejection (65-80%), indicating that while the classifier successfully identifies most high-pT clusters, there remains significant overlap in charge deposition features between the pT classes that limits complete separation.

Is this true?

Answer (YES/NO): NO